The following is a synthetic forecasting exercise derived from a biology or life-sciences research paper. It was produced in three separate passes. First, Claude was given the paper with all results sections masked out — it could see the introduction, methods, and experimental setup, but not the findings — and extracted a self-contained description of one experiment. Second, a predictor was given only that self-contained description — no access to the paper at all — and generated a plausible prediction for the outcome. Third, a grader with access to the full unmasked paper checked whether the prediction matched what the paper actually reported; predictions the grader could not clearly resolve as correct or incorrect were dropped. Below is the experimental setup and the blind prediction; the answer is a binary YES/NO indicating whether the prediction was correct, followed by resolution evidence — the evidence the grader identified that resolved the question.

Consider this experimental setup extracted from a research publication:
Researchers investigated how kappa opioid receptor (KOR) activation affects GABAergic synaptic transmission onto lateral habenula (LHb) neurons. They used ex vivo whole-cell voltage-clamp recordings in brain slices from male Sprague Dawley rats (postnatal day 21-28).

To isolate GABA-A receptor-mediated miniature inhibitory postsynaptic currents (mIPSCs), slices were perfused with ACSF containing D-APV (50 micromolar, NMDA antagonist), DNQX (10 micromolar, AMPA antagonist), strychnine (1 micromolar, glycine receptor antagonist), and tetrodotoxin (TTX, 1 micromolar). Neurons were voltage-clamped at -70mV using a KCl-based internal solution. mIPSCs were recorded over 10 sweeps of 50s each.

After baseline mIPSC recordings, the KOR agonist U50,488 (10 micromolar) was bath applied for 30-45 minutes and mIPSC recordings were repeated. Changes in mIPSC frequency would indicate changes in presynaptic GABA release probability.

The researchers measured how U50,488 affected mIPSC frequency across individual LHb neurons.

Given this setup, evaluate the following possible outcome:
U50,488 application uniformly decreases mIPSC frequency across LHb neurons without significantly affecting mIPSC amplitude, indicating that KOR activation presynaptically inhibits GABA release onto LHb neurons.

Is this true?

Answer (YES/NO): NO